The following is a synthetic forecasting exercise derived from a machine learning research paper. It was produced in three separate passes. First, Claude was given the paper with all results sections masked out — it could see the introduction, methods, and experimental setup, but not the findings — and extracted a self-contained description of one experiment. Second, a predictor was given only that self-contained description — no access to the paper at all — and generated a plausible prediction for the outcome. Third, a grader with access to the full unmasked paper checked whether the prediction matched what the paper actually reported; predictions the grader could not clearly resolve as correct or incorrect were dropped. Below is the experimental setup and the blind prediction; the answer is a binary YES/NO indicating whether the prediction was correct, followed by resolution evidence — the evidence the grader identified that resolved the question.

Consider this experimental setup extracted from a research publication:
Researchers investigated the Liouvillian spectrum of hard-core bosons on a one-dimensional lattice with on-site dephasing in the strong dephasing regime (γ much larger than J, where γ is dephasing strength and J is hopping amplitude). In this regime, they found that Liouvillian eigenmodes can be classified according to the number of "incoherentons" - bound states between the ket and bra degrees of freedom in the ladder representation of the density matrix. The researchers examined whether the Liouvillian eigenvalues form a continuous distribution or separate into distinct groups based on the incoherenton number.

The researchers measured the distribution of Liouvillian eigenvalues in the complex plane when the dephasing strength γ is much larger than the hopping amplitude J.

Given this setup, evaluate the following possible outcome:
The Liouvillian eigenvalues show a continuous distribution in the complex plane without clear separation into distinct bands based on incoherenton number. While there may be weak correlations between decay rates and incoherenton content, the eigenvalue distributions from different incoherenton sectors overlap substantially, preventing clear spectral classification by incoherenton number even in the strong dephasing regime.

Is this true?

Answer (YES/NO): NO